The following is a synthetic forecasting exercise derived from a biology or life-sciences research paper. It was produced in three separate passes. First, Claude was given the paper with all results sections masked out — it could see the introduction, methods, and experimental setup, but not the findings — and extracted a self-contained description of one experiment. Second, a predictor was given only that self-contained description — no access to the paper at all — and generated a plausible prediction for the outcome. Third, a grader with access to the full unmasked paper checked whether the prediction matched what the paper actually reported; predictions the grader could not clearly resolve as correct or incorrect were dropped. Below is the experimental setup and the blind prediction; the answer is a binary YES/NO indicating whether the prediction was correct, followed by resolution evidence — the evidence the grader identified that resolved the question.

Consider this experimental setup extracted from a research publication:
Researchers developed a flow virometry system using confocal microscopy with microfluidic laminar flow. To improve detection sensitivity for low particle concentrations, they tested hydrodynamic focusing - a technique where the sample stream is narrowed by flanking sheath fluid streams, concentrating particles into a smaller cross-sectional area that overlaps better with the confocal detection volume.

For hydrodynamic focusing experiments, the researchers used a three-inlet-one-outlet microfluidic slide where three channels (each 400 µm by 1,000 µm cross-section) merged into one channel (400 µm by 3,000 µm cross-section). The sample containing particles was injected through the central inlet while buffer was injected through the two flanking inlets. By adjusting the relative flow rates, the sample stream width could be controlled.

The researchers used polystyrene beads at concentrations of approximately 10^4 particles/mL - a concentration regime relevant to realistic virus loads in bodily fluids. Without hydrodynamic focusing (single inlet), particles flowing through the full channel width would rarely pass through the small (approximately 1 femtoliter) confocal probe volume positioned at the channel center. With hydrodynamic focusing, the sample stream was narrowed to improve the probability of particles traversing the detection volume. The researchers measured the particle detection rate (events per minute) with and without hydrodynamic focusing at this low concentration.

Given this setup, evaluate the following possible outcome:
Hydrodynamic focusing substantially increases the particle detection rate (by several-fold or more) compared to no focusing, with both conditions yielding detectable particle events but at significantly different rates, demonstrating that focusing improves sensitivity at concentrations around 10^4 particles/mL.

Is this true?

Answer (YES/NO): NO